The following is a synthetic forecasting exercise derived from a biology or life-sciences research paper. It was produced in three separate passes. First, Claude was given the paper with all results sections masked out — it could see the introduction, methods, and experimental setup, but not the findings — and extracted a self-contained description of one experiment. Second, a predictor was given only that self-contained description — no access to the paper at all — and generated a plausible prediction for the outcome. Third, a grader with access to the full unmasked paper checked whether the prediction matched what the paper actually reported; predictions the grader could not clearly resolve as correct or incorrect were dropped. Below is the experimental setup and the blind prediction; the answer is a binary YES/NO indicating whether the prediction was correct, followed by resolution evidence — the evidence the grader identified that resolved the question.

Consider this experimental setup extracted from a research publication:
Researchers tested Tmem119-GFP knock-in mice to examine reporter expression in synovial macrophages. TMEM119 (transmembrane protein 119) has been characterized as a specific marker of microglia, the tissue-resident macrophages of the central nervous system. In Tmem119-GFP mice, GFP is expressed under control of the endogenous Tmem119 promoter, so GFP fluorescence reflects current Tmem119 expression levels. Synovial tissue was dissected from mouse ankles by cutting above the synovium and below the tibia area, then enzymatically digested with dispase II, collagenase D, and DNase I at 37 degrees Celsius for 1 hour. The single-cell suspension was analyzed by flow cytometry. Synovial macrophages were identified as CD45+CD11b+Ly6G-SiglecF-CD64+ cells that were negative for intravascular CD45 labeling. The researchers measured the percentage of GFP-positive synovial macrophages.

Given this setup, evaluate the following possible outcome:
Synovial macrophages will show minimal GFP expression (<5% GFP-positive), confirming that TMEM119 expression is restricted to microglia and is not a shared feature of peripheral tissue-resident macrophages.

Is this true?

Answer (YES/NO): YES